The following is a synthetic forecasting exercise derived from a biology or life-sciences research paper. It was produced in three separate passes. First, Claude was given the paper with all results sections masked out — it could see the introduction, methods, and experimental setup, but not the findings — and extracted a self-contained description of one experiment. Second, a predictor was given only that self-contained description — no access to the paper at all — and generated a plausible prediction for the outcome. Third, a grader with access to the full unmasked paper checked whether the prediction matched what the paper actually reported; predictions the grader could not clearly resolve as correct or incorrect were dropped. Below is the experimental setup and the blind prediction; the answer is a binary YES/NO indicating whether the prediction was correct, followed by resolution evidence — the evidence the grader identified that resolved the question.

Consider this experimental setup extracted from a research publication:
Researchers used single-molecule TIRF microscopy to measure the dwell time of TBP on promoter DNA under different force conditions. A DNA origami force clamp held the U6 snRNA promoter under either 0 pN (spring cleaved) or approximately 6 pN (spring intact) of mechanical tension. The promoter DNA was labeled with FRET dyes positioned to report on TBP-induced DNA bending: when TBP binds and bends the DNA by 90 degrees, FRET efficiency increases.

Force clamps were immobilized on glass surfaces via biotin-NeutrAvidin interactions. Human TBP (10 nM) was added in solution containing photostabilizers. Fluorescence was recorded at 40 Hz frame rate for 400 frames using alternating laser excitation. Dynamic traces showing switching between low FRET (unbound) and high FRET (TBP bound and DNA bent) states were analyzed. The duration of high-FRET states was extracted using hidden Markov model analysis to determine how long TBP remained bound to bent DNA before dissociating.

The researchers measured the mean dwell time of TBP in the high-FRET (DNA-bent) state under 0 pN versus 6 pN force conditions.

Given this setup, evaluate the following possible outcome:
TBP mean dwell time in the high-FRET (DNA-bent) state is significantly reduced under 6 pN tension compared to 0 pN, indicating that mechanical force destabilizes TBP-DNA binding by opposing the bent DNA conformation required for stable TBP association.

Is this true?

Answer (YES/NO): NO